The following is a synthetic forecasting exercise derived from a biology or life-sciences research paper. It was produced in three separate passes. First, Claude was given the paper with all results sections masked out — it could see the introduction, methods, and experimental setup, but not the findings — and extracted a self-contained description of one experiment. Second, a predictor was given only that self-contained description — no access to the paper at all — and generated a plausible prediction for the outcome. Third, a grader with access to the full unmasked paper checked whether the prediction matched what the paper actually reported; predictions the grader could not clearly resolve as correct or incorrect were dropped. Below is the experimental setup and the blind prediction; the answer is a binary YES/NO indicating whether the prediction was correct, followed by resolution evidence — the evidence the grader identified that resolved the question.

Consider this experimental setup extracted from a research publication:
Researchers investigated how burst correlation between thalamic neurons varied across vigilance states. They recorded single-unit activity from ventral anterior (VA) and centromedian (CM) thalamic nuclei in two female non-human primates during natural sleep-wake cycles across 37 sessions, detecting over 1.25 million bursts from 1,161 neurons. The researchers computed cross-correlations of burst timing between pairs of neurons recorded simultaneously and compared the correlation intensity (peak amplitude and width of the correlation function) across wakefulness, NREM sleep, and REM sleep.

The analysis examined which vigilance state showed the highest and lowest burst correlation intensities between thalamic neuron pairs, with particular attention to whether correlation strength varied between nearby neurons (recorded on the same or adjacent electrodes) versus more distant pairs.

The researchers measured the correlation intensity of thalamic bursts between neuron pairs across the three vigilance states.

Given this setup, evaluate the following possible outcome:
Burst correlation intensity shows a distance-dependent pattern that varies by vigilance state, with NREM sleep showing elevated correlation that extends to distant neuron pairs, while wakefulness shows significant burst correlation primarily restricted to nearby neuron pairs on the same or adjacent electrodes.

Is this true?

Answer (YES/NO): NO